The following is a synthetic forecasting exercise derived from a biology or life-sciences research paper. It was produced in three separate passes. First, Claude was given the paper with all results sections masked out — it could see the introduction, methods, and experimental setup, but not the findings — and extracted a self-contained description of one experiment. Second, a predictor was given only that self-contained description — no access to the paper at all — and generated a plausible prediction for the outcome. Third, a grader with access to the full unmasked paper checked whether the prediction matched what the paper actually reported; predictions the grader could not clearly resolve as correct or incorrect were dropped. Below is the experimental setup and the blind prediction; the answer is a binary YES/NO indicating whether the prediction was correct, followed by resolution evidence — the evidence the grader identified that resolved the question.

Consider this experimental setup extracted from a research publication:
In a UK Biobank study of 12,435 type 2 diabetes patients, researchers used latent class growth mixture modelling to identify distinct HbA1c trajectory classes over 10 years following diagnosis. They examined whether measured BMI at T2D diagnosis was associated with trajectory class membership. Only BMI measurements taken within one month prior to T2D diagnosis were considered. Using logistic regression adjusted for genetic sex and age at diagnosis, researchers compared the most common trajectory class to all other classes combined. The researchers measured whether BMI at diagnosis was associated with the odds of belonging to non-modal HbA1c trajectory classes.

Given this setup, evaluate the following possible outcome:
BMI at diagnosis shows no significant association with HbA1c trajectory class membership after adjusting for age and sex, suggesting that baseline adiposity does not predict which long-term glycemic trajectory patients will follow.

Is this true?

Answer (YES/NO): YES